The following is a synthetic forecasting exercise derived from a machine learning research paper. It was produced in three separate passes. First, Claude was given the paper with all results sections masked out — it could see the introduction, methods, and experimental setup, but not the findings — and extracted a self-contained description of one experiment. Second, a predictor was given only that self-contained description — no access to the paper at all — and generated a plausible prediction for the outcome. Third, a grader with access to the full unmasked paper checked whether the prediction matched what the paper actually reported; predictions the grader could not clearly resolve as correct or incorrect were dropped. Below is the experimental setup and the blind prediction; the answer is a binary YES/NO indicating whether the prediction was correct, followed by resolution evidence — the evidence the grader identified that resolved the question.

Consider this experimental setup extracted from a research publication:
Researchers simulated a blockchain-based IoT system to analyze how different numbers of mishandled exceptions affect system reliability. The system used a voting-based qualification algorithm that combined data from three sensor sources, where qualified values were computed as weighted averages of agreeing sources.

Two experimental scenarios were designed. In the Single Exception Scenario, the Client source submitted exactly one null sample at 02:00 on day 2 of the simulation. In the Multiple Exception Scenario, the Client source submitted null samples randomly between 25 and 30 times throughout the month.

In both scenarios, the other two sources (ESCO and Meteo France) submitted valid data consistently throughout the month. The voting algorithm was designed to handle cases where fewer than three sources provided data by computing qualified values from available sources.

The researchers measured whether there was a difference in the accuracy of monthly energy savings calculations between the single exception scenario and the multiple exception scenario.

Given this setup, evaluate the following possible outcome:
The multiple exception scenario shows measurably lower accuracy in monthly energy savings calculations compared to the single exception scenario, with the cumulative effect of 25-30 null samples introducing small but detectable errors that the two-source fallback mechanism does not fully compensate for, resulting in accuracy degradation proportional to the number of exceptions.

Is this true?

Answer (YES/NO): YES